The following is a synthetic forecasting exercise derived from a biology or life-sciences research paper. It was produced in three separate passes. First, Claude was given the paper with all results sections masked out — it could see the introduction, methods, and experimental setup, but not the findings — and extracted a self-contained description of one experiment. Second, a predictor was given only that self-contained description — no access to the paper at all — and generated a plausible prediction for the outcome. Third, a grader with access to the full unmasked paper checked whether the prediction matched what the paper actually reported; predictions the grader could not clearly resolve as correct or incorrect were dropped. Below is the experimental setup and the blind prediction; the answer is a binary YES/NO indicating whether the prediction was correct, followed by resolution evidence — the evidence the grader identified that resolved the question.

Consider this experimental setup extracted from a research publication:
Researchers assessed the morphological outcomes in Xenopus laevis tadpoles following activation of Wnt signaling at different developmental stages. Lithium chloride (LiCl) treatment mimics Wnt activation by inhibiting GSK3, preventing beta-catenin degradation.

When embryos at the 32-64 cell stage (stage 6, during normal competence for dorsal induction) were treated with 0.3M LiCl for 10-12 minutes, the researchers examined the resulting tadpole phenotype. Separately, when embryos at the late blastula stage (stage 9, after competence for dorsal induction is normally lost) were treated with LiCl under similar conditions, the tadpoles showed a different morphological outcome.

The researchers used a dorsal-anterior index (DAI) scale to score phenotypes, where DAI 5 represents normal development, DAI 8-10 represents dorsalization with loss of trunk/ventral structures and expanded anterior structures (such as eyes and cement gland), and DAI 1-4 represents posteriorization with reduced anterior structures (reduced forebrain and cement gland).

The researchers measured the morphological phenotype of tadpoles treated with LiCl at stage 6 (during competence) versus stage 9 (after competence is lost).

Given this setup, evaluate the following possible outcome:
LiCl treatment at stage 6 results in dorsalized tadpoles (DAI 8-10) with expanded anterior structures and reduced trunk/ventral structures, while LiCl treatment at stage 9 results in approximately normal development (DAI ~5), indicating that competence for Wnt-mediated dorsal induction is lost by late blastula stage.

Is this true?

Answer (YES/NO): NO